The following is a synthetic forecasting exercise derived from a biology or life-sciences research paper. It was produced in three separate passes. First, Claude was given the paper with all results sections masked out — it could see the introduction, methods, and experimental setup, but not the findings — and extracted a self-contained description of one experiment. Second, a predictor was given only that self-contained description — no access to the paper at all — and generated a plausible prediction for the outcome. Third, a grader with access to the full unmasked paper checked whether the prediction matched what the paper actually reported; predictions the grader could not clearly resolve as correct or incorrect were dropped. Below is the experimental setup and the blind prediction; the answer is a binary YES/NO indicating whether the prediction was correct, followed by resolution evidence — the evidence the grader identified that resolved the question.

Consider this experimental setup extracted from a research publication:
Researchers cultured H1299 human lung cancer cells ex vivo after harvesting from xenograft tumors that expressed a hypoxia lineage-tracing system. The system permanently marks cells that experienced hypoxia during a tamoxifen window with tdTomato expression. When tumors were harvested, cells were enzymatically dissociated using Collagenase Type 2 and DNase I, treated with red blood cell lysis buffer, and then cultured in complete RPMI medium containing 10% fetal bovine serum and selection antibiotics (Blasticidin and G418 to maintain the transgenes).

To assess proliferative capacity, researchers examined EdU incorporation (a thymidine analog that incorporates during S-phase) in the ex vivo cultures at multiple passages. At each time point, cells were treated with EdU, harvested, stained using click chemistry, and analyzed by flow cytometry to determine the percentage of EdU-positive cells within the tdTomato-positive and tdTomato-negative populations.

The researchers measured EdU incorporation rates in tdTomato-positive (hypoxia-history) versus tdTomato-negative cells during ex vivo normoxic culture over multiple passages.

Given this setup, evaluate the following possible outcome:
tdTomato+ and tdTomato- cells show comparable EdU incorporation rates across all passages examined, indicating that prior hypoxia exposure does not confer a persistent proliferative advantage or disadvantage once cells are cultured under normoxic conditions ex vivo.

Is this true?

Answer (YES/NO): YES